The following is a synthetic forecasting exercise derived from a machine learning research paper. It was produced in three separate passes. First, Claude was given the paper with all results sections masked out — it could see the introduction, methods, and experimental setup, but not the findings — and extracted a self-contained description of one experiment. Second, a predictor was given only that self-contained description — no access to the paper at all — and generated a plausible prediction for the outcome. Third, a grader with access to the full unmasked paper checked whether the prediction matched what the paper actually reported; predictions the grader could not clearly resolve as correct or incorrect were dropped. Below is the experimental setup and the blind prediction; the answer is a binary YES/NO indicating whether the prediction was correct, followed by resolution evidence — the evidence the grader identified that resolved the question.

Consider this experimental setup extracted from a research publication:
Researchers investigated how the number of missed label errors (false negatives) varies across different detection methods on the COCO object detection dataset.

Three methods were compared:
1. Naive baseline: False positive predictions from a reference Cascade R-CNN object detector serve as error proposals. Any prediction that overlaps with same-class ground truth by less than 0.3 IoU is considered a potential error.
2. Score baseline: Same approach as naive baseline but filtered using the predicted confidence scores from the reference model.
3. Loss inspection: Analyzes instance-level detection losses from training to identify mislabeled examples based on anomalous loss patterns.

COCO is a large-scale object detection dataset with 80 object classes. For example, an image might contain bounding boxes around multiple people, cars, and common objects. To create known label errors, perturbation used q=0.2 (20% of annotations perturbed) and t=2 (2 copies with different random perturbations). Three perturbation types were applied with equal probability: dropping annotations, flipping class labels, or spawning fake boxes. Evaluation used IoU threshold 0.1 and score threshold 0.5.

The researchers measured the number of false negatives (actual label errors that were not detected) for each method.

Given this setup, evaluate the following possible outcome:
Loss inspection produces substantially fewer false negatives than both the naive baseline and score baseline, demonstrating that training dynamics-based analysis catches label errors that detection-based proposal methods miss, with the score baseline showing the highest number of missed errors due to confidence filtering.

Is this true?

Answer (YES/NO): NO